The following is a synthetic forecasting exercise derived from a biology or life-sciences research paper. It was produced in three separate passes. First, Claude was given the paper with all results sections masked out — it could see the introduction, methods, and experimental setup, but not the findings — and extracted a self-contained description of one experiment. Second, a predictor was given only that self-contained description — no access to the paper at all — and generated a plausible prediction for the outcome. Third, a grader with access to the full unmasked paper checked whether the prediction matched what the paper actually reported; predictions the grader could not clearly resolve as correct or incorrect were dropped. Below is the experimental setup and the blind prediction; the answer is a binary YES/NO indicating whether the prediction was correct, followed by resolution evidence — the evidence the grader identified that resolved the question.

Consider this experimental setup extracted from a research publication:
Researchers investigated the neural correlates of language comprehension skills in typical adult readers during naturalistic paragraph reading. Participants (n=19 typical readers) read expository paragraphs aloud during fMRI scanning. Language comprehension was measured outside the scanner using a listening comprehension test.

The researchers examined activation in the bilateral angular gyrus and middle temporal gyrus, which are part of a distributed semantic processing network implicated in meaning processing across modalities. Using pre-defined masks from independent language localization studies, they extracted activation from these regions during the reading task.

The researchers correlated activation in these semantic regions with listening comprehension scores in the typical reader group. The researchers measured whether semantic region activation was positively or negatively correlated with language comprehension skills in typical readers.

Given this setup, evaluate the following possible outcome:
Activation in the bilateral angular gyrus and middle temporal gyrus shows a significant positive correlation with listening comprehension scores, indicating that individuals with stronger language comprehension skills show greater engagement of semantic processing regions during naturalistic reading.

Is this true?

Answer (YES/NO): NO